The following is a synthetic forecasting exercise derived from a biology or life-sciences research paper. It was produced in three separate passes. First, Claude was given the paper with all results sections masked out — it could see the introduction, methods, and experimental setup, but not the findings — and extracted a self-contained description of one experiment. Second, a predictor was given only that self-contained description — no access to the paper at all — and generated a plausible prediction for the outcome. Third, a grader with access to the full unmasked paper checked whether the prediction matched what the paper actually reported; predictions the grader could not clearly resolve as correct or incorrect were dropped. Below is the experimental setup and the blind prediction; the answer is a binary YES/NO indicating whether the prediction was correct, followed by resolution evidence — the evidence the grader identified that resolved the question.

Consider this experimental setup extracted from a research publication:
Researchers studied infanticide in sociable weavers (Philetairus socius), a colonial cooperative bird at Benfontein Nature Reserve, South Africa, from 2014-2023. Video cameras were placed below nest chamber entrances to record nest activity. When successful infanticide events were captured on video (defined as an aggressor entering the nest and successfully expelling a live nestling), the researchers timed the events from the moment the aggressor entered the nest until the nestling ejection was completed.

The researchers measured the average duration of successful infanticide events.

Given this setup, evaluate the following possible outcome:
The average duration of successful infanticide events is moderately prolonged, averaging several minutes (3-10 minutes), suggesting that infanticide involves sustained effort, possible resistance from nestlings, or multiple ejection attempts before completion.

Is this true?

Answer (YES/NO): NO